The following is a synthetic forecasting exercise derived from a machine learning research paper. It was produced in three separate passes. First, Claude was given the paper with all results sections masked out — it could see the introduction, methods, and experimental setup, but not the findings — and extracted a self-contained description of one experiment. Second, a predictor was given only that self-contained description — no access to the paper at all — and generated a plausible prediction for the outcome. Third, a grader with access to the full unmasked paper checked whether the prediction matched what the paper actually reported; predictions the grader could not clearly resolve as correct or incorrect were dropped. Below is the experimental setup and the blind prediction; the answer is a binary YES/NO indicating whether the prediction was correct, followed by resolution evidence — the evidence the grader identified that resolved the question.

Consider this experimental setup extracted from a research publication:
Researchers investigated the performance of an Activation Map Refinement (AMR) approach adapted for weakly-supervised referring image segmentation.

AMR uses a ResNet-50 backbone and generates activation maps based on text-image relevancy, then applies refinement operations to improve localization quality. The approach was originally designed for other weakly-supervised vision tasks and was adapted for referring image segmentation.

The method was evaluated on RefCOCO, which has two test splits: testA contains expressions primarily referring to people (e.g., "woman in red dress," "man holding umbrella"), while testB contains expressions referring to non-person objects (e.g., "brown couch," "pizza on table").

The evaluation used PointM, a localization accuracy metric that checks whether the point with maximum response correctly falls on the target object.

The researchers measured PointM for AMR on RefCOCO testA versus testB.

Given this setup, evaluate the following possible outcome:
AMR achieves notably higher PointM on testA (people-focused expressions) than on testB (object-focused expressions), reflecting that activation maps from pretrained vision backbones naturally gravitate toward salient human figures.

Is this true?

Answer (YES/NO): NO